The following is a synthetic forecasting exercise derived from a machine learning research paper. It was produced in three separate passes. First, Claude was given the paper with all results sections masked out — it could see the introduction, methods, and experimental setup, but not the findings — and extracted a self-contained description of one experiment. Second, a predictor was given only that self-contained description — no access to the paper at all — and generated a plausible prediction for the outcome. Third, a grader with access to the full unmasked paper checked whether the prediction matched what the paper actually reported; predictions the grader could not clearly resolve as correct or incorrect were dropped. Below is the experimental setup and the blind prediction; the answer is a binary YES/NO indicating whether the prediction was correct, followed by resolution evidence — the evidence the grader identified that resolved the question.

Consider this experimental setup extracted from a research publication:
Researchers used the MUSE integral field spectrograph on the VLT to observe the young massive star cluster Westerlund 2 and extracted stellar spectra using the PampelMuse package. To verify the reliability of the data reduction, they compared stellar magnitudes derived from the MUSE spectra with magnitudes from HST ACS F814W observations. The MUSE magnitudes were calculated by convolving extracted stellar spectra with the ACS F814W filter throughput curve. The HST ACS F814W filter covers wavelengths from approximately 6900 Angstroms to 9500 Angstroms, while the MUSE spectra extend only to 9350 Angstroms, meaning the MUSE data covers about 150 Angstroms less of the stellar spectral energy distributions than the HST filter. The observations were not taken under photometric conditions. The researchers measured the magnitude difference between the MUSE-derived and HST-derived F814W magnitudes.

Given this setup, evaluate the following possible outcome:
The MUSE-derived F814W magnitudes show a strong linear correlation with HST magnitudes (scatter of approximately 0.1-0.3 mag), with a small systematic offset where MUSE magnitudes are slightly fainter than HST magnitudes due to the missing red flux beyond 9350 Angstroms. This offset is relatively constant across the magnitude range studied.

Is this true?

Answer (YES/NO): NO